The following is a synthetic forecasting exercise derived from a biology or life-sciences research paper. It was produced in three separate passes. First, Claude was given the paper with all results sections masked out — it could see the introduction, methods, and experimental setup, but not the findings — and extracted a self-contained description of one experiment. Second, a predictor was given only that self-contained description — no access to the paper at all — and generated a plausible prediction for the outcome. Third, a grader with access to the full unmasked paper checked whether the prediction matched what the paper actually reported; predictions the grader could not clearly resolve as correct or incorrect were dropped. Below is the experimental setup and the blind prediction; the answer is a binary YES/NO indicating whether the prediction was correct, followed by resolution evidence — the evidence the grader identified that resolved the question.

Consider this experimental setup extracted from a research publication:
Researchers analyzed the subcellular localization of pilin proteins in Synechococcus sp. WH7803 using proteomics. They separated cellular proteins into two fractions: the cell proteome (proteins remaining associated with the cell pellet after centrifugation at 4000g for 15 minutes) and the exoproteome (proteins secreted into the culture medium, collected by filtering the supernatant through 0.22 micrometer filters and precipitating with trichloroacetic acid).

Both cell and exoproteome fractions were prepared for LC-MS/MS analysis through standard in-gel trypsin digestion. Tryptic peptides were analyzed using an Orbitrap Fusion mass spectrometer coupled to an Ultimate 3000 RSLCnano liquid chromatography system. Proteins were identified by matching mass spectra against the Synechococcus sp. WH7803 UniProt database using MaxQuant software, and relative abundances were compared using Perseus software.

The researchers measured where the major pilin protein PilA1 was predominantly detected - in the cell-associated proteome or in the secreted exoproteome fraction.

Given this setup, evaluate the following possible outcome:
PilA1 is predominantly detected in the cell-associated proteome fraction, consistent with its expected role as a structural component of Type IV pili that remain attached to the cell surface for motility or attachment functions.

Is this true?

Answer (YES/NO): NO